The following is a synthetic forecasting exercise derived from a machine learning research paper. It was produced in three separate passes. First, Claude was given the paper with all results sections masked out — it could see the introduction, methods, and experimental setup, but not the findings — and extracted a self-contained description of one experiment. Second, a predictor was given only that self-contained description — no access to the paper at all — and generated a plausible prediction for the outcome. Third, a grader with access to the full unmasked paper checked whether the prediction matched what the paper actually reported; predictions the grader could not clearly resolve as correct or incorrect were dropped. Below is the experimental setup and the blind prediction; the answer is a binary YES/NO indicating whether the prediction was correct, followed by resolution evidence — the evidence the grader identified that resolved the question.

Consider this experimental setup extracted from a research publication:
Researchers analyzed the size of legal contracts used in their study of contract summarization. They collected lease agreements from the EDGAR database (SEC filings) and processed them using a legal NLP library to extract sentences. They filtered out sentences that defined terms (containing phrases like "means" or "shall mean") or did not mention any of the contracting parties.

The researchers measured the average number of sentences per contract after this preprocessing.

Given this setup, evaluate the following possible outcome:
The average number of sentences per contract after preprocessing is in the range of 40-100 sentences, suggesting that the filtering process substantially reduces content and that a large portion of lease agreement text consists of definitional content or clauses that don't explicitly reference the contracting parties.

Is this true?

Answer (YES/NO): NO